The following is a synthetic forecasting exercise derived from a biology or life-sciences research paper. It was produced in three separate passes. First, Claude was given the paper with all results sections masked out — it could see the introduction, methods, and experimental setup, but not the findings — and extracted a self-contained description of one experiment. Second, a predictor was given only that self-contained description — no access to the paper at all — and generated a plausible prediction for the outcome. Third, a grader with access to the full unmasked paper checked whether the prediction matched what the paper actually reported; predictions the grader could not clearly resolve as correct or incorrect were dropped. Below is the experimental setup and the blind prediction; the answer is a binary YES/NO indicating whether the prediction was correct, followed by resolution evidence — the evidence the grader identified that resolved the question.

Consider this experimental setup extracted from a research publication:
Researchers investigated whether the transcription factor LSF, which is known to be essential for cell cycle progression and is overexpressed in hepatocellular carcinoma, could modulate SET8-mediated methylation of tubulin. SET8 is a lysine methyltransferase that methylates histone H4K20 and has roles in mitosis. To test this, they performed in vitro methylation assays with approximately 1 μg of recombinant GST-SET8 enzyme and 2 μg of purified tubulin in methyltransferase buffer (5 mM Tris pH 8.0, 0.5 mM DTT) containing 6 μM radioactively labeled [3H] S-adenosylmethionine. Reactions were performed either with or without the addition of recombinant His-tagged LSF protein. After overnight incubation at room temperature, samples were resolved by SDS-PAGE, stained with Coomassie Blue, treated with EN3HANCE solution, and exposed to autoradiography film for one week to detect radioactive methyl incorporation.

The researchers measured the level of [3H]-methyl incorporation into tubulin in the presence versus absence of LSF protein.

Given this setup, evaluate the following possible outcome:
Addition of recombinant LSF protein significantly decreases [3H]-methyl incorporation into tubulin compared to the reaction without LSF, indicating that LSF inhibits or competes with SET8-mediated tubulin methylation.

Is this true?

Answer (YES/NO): NO